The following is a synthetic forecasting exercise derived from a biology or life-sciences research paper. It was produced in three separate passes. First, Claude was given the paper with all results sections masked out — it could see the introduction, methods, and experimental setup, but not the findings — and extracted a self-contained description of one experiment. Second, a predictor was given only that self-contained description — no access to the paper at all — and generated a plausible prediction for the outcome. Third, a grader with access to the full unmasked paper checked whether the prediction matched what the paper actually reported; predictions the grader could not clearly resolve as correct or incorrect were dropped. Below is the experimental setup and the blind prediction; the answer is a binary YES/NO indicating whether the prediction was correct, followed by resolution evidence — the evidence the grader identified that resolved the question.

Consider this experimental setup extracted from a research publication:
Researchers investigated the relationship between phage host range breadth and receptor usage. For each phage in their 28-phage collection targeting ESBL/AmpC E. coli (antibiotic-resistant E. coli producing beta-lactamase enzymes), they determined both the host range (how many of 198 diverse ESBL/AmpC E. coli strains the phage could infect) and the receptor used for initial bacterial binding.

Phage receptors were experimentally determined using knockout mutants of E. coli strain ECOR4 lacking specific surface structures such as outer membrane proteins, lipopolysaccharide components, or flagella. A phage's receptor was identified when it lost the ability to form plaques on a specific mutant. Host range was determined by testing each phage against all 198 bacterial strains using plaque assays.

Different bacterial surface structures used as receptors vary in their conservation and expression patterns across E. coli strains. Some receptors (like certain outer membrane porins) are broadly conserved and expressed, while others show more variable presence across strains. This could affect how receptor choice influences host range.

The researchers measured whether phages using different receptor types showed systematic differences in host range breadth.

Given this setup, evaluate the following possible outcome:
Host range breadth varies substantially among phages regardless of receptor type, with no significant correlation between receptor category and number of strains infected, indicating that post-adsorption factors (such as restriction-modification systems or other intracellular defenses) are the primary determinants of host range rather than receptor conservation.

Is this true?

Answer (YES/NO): NO